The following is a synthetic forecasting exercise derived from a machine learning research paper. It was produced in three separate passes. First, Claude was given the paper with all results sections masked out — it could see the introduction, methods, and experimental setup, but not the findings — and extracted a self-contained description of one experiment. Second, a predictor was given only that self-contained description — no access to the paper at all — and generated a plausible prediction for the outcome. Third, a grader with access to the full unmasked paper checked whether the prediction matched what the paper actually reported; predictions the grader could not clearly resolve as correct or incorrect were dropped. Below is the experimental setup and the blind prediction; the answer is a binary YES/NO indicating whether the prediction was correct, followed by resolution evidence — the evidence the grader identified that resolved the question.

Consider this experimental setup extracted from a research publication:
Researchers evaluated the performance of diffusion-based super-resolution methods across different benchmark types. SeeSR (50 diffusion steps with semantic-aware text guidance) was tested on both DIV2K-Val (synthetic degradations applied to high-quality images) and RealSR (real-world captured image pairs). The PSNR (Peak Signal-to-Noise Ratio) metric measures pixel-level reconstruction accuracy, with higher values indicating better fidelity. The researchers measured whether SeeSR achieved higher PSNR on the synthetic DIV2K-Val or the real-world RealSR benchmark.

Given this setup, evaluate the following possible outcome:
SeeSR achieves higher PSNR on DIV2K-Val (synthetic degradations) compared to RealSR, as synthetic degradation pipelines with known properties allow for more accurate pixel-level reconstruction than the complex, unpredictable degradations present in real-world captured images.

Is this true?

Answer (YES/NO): NO